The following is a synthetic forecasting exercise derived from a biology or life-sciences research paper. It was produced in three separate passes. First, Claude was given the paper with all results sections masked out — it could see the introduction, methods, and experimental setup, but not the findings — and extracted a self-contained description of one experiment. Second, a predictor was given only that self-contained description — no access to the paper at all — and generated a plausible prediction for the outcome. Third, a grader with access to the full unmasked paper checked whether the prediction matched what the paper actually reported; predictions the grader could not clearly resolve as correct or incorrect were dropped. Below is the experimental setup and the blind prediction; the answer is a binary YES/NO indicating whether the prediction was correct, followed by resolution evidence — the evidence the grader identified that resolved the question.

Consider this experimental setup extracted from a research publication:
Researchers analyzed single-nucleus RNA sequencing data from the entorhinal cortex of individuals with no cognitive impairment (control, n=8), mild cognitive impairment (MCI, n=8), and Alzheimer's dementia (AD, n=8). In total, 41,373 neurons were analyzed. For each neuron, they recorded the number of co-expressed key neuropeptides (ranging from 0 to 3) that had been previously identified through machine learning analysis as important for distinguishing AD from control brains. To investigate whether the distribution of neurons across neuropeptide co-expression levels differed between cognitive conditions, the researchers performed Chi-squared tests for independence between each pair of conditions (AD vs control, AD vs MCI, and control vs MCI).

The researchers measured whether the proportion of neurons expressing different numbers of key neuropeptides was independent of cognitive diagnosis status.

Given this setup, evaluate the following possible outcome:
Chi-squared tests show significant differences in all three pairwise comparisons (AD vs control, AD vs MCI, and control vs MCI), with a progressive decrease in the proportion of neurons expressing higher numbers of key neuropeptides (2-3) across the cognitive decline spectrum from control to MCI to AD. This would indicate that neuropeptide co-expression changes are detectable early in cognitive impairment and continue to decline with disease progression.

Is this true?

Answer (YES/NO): NO